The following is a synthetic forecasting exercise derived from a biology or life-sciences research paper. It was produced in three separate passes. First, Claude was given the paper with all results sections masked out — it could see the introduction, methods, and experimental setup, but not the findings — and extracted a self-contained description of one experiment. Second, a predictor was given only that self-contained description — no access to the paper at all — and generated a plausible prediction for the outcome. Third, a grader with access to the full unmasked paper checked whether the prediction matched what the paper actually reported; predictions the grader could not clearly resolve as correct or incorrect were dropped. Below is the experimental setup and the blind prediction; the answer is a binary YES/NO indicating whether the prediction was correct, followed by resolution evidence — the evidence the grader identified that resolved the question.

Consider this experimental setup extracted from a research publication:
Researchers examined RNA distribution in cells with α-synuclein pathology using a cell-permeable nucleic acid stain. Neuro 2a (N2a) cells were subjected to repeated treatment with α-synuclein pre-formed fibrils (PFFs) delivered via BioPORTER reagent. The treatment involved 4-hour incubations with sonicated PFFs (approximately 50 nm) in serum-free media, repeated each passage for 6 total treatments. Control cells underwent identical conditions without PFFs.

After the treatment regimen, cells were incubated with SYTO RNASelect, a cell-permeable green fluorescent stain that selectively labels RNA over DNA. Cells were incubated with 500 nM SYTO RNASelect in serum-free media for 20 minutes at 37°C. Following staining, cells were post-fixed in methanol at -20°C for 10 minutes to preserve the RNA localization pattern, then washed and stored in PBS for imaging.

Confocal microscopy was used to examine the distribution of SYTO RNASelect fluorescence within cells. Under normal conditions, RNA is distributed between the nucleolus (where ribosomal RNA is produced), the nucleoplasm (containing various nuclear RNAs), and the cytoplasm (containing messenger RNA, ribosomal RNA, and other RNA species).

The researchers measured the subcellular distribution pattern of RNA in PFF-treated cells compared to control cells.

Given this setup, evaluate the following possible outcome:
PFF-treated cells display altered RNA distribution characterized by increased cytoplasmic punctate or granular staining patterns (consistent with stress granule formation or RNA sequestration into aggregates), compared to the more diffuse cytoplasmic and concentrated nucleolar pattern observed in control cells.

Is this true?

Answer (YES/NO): NO